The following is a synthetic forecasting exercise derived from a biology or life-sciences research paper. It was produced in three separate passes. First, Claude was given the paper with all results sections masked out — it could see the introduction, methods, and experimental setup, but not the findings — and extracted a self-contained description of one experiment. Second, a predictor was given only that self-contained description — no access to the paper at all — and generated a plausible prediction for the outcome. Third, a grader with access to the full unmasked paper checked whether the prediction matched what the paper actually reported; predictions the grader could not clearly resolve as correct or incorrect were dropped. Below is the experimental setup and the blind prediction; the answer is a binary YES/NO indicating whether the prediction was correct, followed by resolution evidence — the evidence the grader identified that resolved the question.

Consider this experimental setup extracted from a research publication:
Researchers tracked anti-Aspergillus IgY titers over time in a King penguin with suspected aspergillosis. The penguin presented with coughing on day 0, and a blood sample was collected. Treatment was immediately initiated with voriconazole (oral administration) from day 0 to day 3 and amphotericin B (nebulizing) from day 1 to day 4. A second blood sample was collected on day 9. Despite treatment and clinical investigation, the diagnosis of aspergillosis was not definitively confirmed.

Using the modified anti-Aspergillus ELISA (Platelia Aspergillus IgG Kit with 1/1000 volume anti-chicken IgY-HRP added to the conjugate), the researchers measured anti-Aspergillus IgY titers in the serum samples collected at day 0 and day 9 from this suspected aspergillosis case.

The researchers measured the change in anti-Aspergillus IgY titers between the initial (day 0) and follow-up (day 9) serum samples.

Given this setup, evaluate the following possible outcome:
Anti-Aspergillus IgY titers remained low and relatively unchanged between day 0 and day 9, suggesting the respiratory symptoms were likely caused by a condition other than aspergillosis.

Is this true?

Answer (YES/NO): NO